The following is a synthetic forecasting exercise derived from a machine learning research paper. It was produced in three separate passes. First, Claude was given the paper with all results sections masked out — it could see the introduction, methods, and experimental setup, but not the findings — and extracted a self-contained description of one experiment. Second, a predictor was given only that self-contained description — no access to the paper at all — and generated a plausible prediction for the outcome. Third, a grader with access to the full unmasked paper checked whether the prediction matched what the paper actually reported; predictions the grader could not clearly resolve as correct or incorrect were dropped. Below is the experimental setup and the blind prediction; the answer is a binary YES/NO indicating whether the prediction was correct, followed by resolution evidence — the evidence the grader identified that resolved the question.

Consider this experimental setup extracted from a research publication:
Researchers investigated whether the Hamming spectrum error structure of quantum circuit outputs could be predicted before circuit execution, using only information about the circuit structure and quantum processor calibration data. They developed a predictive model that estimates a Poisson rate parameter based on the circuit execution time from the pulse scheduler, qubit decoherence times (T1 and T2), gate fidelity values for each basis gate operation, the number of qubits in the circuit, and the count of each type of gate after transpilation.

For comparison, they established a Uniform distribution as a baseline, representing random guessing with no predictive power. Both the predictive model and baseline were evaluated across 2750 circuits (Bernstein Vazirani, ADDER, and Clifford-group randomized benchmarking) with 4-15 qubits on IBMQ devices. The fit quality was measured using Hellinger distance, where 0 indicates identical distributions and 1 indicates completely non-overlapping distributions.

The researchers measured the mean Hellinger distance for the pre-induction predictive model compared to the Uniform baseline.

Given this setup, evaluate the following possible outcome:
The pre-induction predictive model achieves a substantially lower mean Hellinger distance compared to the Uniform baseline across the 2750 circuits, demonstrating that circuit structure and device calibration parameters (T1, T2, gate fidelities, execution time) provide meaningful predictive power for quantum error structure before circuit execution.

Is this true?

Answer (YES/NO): YES